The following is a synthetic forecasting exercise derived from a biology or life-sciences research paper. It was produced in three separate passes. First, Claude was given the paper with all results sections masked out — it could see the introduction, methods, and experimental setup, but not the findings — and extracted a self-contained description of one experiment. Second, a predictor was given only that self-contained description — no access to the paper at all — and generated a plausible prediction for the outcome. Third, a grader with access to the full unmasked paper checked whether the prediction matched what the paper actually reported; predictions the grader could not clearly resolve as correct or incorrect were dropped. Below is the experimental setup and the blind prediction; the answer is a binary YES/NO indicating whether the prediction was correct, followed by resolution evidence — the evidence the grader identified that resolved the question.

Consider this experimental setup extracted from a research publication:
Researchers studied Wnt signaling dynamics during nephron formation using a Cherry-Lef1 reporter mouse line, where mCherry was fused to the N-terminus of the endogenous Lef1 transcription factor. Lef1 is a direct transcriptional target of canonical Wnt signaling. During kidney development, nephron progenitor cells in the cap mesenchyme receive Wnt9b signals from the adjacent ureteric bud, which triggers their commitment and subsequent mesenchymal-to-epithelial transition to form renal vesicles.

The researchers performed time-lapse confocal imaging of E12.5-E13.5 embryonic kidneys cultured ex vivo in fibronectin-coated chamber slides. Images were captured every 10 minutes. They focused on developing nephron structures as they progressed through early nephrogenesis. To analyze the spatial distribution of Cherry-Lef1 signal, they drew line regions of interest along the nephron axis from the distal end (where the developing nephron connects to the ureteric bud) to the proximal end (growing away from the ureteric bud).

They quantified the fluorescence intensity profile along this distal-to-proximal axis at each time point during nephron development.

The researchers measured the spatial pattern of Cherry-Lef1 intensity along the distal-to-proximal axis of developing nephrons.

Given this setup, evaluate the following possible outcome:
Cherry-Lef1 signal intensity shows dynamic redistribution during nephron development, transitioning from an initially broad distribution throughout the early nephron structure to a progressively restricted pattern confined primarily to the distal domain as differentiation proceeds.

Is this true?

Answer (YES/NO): NO